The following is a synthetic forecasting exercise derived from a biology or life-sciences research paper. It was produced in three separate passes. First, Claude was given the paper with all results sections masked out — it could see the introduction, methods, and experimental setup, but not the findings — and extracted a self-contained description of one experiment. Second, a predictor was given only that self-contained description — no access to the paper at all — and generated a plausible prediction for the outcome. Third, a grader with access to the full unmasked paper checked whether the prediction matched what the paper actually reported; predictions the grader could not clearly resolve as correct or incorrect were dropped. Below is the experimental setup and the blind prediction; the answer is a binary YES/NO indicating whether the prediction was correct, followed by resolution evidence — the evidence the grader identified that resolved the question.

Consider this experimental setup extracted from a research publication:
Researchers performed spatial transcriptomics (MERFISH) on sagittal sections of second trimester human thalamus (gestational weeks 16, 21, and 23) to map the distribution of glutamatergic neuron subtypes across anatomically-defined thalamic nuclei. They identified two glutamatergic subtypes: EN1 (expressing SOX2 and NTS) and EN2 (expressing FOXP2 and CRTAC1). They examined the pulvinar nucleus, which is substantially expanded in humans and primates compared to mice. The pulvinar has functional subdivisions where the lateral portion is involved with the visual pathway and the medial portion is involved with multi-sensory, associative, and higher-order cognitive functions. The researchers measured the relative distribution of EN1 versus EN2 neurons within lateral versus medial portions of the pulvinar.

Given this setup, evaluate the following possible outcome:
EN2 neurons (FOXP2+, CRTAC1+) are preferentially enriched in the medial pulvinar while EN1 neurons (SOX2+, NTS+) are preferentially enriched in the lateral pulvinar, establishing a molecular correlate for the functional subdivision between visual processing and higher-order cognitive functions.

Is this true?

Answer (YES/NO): YES